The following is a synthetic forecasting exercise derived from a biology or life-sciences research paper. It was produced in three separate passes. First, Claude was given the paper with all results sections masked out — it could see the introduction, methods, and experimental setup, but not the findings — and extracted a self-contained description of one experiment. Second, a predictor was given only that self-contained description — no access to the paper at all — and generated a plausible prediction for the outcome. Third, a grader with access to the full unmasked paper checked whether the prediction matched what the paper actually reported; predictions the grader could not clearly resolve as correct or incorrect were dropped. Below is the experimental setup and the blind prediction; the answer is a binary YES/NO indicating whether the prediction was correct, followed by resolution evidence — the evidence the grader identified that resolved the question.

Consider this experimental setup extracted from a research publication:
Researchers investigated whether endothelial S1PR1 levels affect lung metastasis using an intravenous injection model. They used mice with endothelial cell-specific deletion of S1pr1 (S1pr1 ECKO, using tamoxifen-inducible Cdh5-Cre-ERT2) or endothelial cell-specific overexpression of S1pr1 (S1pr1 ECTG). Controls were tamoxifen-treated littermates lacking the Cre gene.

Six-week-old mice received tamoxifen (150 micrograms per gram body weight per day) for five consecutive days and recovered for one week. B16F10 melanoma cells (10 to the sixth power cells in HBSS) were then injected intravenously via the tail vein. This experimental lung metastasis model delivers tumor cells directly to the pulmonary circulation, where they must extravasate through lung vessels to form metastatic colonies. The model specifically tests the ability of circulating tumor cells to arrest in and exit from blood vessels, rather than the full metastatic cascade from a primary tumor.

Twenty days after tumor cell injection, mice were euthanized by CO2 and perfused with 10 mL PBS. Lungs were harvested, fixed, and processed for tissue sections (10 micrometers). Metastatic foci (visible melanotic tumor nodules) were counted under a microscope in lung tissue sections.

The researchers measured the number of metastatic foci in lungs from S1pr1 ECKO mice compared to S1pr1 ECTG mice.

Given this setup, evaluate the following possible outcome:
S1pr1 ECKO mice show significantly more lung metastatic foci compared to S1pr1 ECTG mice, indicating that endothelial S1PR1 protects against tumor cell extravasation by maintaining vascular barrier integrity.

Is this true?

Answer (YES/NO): YES